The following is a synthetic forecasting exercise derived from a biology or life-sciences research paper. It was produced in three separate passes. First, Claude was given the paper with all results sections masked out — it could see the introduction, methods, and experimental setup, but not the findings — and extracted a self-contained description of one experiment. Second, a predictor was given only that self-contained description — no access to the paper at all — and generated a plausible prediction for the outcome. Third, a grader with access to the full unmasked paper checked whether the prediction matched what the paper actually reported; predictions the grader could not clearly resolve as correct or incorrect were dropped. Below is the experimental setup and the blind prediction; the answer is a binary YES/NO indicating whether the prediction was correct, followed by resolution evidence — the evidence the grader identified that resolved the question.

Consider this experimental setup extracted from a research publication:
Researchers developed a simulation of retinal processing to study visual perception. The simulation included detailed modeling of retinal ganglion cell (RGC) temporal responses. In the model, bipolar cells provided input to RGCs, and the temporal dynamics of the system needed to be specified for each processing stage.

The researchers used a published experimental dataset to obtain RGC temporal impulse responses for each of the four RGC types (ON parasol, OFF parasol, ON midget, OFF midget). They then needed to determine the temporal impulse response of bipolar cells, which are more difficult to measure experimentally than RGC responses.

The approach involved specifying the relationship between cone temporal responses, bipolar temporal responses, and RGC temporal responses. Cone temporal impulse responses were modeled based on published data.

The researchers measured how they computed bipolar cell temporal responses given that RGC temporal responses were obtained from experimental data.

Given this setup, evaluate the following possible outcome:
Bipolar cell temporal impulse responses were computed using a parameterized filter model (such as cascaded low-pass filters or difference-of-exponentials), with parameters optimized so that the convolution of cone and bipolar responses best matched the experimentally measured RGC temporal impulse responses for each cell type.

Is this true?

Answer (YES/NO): NO